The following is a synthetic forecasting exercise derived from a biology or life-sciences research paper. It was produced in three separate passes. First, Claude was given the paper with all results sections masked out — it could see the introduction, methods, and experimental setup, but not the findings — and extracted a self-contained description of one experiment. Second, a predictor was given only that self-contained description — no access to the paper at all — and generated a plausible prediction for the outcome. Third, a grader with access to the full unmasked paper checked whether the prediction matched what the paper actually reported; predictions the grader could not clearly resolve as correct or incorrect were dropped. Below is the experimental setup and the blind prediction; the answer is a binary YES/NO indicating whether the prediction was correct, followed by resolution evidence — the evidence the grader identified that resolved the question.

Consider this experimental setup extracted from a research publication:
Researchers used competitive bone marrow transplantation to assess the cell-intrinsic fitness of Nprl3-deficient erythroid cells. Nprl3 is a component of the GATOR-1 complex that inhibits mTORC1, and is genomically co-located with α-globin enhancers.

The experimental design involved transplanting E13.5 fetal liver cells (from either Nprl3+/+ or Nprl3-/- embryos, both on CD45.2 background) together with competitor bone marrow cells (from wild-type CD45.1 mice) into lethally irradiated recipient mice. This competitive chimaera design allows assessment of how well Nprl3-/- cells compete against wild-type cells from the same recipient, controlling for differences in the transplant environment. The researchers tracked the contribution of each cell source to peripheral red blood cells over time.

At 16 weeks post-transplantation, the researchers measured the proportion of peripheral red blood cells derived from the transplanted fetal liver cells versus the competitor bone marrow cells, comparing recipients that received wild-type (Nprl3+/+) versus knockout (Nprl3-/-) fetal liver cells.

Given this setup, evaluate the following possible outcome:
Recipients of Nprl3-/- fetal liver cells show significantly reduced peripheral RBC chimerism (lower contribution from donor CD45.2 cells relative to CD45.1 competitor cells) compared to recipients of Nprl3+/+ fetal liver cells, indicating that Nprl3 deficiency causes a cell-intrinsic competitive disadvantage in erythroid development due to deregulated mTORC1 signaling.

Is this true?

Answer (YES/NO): YES